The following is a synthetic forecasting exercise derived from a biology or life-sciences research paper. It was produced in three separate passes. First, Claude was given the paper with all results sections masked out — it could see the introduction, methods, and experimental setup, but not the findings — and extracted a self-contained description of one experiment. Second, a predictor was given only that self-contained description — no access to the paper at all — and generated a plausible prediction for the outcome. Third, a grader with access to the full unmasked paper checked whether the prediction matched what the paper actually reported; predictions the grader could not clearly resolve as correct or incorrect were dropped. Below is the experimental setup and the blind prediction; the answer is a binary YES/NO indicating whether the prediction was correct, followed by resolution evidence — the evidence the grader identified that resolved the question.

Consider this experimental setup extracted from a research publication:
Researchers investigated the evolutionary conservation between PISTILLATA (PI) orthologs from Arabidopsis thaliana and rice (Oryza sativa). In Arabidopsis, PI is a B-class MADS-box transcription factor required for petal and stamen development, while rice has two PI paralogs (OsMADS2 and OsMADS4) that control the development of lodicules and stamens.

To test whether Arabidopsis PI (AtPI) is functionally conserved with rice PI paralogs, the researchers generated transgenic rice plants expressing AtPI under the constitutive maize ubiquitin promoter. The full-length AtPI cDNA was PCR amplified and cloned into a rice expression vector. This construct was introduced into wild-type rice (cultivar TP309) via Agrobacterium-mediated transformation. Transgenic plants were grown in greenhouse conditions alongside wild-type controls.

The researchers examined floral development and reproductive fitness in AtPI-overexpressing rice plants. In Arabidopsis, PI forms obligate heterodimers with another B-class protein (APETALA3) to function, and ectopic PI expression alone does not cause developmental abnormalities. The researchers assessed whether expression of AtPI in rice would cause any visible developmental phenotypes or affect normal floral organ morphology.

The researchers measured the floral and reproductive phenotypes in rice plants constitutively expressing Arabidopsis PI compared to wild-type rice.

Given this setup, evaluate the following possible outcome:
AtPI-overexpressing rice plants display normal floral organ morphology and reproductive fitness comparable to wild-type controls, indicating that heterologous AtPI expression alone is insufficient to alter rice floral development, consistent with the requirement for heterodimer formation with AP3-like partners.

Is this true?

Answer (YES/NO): NO